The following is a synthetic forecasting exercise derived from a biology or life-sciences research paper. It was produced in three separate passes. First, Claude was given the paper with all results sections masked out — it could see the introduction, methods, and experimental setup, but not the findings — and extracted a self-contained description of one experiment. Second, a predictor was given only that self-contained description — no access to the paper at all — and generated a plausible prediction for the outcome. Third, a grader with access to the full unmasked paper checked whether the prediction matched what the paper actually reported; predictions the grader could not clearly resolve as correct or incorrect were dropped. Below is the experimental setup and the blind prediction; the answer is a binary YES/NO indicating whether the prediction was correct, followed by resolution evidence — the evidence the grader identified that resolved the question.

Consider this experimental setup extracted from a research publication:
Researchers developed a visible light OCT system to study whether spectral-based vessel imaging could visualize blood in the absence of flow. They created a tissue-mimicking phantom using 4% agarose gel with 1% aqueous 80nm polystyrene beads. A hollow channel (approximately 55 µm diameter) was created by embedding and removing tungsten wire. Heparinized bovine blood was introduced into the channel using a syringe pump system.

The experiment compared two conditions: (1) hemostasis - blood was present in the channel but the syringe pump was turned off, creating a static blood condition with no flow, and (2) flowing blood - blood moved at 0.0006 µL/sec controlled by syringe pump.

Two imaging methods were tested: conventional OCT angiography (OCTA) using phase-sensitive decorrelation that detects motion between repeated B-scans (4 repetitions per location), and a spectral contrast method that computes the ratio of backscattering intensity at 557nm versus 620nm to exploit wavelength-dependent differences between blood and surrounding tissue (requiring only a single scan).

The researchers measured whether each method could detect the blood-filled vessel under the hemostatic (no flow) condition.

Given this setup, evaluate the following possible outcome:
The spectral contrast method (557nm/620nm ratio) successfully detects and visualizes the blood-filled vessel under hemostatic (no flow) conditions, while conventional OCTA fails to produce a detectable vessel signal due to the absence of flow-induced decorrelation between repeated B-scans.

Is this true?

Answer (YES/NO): YES